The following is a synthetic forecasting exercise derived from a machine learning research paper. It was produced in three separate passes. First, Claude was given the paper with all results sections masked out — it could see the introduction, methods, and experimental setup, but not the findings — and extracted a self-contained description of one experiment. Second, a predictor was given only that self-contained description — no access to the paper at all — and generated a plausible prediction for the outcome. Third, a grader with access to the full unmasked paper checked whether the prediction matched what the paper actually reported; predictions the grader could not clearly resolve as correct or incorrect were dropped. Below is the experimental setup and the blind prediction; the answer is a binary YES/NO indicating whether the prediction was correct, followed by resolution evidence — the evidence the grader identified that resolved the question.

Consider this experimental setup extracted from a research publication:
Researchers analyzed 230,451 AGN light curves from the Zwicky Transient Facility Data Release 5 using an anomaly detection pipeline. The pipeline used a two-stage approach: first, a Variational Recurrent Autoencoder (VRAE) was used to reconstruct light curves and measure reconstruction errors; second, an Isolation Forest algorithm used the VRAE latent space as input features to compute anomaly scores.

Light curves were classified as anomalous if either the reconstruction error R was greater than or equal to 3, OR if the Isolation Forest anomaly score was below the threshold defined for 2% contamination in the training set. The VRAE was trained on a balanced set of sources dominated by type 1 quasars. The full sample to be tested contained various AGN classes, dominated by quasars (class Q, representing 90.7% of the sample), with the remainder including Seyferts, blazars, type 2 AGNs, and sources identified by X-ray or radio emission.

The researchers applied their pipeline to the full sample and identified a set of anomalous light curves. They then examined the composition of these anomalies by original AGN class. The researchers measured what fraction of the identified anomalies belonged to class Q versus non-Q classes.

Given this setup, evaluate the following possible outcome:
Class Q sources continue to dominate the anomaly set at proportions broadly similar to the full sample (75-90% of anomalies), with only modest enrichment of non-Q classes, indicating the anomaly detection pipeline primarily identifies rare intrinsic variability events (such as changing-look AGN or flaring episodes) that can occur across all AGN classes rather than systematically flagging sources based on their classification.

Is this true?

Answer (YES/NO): NO